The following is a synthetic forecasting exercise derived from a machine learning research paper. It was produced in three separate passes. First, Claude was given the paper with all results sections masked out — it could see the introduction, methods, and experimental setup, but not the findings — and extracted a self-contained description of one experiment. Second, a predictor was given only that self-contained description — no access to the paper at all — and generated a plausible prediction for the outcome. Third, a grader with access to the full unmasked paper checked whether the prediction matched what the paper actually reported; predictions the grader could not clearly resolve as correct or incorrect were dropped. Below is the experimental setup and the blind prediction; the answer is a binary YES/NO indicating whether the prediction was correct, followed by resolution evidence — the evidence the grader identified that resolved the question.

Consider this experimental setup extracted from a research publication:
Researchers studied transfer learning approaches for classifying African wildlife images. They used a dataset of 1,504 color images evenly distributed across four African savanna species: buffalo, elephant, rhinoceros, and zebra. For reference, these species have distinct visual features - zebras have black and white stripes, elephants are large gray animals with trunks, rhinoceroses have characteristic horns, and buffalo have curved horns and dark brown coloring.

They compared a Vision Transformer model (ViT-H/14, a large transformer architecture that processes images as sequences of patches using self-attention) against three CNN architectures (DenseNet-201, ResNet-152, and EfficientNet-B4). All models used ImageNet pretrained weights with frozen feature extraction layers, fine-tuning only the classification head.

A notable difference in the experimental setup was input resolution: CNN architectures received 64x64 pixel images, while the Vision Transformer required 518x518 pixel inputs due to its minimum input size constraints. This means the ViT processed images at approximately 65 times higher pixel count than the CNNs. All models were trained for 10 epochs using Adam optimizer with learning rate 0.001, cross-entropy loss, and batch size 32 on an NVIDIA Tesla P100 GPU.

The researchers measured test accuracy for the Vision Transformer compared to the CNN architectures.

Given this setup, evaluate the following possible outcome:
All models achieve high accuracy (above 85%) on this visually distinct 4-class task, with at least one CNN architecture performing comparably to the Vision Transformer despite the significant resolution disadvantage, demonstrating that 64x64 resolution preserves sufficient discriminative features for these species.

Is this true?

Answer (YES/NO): NO